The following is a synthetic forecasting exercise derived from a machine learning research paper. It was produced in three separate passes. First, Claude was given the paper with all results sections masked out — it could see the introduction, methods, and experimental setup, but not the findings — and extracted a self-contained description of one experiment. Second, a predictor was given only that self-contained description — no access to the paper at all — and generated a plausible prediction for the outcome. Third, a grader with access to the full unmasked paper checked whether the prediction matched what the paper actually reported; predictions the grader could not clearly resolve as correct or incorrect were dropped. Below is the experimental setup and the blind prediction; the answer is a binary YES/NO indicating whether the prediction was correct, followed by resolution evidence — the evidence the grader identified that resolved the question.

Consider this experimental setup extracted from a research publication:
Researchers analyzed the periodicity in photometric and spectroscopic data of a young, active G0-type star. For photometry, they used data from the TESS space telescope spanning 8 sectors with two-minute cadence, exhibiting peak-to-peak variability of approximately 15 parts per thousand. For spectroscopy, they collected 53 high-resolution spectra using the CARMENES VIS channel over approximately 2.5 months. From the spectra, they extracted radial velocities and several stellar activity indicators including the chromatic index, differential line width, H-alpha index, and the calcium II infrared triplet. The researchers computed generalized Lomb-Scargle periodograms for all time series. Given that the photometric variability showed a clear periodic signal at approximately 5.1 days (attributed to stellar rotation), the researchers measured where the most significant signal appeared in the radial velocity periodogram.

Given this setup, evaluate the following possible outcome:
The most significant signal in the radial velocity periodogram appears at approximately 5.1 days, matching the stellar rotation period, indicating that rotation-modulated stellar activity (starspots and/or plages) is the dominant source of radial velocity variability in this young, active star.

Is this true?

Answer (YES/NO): NO